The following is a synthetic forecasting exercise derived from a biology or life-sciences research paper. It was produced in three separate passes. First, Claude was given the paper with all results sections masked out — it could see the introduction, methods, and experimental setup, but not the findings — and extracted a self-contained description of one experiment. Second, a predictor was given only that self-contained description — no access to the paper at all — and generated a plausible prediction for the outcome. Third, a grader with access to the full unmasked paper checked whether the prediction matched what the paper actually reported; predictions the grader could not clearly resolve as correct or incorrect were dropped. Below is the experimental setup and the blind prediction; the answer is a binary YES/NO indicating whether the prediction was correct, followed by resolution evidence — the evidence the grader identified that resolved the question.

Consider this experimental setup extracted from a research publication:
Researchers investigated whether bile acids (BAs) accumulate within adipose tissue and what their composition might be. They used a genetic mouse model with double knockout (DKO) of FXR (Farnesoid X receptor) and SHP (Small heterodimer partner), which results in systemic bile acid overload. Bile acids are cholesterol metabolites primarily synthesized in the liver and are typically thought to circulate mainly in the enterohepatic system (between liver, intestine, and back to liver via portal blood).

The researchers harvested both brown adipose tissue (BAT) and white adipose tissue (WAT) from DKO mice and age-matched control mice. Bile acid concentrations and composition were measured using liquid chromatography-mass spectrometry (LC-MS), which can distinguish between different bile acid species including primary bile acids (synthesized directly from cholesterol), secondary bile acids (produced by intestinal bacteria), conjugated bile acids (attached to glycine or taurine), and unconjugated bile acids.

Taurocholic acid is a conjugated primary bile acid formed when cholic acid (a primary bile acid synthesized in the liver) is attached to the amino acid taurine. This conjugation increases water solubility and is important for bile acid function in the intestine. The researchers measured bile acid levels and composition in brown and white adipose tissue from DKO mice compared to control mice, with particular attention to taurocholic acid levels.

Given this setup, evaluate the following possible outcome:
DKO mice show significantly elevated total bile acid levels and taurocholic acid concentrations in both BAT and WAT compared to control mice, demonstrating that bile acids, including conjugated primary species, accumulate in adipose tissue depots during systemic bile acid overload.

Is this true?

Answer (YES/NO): YES